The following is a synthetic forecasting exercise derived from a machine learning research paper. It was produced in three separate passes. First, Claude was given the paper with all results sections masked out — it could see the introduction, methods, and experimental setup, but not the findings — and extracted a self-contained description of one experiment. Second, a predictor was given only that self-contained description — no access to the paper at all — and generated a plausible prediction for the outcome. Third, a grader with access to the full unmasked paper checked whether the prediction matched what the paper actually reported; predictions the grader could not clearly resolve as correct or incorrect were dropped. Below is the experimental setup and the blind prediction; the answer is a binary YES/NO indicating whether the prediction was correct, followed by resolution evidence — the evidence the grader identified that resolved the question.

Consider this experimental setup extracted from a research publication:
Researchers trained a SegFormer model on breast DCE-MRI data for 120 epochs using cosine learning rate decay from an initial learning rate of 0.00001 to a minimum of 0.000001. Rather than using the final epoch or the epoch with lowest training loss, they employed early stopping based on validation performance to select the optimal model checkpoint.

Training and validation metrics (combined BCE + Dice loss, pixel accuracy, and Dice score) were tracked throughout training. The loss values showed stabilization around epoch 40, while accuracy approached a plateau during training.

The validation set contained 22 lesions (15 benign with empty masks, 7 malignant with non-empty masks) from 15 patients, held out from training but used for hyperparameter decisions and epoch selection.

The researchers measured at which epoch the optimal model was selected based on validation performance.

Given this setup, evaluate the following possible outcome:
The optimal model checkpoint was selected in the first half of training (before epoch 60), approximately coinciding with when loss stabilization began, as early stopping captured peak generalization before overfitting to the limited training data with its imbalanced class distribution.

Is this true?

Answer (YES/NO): NO